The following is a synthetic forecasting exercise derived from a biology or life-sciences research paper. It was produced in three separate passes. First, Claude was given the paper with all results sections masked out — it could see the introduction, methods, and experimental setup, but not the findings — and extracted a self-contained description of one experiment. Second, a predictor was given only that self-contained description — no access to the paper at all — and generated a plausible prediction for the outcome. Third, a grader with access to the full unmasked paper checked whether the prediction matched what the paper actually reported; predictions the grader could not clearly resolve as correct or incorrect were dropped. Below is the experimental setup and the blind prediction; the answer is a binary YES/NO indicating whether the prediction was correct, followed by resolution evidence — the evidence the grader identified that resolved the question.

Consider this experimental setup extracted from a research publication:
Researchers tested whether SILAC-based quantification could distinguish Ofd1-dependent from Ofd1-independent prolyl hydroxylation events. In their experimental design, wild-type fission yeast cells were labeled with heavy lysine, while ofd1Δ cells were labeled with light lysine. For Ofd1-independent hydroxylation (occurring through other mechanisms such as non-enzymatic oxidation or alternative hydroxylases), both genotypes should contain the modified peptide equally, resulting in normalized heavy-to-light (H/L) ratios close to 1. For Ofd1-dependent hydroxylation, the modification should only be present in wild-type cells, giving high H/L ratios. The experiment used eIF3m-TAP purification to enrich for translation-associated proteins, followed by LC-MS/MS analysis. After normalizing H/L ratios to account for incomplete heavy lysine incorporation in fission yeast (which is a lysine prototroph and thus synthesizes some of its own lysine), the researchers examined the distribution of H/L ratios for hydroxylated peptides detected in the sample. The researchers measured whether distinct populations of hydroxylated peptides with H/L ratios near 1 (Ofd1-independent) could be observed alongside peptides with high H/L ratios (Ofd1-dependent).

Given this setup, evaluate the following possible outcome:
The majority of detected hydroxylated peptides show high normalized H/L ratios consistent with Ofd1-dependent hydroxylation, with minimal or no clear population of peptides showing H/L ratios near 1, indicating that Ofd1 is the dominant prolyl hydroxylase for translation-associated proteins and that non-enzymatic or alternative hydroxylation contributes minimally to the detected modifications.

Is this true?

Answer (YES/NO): NO